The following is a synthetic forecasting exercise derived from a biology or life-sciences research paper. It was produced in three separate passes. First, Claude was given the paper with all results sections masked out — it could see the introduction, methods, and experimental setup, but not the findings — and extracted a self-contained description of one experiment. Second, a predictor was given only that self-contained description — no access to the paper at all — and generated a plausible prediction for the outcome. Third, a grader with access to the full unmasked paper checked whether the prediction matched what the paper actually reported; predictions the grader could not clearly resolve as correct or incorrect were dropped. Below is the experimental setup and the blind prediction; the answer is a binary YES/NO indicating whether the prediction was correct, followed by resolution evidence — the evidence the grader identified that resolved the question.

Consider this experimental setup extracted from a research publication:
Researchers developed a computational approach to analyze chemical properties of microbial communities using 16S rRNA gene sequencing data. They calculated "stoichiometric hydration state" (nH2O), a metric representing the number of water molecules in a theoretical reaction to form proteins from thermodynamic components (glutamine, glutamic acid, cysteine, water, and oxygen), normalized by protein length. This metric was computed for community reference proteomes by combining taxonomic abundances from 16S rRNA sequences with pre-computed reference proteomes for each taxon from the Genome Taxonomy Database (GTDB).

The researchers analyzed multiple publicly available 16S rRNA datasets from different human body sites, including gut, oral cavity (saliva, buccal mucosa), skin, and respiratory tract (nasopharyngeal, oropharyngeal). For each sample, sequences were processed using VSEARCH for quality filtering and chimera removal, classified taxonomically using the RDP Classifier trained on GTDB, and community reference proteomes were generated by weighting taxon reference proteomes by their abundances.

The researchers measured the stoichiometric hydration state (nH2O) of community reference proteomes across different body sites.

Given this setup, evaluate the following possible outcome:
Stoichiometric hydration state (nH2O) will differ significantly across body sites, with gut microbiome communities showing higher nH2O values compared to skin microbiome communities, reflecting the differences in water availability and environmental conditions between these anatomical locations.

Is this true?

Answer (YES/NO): NO